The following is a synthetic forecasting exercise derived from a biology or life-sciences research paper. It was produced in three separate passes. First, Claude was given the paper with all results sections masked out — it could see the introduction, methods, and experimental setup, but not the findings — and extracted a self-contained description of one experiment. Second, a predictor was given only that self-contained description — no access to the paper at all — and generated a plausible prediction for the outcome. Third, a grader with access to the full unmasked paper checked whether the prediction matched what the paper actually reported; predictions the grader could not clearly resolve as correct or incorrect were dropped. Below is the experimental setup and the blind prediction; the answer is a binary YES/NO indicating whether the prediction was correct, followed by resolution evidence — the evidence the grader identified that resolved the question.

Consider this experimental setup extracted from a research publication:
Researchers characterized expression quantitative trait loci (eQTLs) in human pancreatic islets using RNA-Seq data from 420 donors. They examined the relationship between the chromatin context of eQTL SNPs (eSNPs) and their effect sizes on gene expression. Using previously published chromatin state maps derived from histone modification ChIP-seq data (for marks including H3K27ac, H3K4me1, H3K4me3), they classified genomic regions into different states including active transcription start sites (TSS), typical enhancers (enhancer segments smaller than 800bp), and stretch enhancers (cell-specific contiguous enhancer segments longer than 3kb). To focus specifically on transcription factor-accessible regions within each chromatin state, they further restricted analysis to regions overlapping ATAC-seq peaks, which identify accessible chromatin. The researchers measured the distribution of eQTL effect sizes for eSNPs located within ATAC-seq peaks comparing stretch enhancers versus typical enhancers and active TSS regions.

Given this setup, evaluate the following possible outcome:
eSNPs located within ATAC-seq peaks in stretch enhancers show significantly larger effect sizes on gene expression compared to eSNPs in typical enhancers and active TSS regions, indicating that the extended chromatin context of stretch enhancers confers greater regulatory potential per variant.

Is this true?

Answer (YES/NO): NO